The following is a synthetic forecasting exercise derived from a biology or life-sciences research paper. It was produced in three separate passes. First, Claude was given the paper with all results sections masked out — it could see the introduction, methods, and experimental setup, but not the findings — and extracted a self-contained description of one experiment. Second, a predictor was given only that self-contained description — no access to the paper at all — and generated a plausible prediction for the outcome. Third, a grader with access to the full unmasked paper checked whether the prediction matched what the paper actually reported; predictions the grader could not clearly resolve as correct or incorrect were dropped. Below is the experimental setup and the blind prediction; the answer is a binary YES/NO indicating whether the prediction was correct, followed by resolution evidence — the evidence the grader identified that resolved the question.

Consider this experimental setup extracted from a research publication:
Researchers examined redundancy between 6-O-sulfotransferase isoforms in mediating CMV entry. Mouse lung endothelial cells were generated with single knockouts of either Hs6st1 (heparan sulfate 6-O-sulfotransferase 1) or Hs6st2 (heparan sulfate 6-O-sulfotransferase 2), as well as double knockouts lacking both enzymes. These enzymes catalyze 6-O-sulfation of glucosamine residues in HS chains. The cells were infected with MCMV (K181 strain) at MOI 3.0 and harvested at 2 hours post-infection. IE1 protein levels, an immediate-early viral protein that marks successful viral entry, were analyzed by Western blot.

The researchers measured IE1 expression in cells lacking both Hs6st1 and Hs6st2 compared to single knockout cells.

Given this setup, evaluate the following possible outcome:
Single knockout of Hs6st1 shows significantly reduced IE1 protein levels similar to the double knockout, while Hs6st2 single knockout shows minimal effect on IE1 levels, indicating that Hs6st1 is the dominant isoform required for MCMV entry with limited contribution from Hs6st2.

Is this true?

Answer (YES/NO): NO